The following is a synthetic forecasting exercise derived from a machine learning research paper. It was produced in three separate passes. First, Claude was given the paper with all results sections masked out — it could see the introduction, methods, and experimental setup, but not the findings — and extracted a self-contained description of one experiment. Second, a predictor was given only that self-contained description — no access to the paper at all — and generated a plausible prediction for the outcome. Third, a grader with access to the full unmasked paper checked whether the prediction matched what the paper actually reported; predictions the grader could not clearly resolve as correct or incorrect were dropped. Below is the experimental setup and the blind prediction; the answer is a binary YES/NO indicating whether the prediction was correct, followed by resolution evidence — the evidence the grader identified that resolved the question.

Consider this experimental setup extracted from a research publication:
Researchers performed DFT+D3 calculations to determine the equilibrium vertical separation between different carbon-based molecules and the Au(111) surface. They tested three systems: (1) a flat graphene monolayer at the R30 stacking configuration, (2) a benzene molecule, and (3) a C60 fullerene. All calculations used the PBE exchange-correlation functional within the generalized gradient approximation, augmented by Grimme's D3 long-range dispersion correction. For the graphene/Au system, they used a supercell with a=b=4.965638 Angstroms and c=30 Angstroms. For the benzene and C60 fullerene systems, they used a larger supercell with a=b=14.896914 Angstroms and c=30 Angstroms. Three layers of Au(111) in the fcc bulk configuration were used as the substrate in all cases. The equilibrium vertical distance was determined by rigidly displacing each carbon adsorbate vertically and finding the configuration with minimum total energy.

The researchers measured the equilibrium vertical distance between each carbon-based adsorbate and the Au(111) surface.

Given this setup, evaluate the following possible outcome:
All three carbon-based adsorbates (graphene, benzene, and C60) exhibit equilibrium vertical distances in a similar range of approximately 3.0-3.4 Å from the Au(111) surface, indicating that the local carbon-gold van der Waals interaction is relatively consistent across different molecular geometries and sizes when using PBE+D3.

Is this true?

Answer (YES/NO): NO